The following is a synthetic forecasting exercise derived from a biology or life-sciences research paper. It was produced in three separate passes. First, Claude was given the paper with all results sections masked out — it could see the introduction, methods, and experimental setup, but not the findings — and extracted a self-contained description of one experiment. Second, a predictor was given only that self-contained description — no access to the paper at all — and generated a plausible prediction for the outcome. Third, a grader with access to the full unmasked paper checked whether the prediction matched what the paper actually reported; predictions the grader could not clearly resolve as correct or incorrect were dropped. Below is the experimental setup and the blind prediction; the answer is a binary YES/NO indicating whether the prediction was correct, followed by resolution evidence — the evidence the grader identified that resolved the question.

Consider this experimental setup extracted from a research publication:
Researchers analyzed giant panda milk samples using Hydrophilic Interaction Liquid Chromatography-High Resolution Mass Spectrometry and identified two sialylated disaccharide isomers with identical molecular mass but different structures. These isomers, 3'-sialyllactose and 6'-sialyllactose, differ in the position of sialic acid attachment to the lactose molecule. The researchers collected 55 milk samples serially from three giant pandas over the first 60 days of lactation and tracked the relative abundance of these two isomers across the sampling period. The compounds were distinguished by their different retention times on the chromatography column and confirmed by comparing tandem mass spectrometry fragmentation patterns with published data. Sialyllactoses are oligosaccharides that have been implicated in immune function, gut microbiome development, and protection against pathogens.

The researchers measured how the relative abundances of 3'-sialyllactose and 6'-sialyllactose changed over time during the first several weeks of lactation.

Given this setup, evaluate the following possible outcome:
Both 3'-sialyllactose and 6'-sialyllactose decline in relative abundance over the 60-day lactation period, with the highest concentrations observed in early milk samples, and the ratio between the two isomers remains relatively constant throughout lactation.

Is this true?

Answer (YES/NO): NO